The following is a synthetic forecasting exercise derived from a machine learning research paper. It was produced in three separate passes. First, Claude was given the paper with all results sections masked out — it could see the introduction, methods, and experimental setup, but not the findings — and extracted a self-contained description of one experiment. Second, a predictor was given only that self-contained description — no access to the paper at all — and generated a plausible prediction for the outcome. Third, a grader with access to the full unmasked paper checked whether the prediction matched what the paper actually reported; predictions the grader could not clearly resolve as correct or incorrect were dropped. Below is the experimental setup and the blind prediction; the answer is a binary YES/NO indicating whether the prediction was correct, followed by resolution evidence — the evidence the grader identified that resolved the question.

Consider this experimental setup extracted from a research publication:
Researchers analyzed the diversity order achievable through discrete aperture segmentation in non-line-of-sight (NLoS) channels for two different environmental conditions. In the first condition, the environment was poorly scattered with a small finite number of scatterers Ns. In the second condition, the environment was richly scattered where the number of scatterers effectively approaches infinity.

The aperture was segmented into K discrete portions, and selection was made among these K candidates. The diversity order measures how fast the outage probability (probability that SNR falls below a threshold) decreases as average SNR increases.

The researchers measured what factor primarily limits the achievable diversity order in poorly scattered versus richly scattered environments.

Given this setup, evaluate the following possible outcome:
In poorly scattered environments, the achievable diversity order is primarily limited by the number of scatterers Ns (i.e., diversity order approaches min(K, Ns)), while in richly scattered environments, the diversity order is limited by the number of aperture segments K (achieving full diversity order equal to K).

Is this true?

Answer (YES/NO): YES